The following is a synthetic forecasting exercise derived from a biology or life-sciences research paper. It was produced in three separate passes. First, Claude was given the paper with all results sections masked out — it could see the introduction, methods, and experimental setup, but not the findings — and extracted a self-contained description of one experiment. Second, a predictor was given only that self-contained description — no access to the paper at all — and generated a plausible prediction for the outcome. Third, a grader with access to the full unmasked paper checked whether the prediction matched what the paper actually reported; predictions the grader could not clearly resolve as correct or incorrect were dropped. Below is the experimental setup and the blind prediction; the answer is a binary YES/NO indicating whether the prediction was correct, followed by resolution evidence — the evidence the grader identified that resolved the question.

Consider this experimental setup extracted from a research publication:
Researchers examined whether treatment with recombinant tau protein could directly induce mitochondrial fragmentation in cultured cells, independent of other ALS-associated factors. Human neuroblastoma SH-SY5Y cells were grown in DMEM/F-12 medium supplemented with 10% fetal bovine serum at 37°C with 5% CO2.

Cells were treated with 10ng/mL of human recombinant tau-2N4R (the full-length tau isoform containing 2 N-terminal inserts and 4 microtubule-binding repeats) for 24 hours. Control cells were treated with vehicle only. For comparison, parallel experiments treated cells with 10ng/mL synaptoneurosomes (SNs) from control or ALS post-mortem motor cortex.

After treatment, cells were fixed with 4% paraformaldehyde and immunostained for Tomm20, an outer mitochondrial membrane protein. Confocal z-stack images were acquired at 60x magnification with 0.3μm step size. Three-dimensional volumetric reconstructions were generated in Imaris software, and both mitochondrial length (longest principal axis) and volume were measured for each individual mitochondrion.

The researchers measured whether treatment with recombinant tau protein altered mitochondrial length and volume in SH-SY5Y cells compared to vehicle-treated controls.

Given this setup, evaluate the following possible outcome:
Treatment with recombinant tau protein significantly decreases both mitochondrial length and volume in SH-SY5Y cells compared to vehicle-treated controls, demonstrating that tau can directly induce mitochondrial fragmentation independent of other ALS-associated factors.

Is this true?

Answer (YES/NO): YES